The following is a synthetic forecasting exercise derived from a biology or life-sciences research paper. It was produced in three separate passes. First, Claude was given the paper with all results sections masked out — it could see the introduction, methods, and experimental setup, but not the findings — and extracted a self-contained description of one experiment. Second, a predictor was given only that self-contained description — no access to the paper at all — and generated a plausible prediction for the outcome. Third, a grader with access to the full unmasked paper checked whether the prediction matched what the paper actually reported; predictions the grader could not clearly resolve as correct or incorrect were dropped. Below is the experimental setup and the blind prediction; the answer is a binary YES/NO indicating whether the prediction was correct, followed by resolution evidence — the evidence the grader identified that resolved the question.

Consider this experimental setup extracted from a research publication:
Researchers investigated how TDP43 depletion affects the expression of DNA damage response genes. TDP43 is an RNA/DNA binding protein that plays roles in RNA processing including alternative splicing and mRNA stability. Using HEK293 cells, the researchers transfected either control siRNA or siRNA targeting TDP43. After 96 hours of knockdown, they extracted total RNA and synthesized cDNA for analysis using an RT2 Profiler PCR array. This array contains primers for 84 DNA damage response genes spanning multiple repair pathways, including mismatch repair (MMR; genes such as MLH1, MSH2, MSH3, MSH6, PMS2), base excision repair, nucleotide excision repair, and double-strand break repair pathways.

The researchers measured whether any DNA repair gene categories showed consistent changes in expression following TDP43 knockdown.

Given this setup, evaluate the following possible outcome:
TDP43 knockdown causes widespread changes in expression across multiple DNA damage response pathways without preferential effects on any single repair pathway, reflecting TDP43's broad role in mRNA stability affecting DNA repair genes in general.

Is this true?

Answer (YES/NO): NO